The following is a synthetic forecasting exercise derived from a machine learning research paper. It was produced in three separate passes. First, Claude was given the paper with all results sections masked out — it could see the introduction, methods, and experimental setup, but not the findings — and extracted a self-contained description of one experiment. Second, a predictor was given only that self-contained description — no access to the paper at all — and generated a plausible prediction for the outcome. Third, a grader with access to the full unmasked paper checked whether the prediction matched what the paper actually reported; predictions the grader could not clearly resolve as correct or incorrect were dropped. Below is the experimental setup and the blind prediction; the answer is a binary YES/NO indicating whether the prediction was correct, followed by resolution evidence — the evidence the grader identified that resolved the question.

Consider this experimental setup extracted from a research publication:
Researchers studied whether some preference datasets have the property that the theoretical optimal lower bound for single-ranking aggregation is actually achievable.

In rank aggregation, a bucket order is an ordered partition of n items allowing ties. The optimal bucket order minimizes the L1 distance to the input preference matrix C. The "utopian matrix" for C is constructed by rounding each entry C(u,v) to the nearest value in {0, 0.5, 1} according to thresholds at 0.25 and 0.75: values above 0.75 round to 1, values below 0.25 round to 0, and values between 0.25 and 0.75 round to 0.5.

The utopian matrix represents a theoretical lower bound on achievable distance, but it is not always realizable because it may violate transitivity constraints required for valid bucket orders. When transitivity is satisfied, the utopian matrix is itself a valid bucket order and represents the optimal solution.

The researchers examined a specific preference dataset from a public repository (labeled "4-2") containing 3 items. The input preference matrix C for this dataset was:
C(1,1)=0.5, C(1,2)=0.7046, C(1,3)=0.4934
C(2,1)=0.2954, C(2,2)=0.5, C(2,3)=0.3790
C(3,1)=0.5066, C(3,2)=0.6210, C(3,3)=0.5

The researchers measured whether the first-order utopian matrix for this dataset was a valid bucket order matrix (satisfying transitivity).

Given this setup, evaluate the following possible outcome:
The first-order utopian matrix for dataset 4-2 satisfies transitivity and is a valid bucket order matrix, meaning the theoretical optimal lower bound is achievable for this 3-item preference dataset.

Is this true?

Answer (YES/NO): YES